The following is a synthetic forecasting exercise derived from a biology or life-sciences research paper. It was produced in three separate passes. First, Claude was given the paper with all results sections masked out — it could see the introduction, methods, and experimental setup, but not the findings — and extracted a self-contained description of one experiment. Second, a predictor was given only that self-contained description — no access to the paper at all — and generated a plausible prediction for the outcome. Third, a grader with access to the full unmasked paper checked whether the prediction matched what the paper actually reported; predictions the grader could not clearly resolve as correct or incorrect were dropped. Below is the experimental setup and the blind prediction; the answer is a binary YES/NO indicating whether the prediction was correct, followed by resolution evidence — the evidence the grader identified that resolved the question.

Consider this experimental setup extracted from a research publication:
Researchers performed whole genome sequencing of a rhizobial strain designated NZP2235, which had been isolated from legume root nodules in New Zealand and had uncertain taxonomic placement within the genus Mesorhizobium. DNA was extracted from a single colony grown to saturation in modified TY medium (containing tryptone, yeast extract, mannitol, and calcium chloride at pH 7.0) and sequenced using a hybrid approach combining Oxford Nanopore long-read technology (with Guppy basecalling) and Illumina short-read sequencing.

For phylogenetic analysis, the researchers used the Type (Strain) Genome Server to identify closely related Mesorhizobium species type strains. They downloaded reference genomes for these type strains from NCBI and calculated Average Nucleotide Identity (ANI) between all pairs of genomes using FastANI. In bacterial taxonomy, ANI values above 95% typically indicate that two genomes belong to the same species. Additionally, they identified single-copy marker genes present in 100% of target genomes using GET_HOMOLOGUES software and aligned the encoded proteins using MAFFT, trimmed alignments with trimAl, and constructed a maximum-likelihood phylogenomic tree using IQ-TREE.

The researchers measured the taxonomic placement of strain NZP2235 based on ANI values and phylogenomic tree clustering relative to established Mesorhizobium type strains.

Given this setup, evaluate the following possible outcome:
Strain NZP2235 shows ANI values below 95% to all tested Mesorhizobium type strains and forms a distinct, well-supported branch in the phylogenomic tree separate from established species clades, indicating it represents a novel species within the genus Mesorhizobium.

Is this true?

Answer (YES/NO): NO